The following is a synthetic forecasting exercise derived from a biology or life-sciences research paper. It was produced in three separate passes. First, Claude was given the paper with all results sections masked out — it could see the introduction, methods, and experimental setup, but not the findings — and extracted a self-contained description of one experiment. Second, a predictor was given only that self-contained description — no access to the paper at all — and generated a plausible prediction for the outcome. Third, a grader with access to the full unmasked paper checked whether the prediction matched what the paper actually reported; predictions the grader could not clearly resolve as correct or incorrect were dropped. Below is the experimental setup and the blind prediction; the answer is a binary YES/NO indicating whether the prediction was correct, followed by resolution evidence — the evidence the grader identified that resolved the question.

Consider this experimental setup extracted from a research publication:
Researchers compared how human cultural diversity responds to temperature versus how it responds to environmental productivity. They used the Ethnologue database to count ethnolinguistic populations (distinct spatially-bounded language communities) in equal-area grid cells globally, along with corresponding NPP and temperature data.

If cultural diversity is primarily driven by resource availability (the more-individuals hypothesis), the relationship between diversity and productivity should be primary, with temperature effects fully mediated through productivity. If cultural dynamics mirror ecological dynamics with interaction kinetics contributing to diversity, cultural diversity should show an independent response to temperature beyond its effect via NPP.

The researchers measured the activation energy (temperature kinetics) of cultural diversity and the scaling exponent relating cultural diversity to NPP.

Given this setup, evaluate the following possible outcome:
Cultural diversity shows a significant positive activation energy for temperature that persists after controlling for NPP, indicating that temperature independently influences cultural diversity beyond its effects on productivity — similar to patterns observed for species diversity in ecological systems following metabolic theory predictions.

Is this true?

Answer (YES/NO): YES